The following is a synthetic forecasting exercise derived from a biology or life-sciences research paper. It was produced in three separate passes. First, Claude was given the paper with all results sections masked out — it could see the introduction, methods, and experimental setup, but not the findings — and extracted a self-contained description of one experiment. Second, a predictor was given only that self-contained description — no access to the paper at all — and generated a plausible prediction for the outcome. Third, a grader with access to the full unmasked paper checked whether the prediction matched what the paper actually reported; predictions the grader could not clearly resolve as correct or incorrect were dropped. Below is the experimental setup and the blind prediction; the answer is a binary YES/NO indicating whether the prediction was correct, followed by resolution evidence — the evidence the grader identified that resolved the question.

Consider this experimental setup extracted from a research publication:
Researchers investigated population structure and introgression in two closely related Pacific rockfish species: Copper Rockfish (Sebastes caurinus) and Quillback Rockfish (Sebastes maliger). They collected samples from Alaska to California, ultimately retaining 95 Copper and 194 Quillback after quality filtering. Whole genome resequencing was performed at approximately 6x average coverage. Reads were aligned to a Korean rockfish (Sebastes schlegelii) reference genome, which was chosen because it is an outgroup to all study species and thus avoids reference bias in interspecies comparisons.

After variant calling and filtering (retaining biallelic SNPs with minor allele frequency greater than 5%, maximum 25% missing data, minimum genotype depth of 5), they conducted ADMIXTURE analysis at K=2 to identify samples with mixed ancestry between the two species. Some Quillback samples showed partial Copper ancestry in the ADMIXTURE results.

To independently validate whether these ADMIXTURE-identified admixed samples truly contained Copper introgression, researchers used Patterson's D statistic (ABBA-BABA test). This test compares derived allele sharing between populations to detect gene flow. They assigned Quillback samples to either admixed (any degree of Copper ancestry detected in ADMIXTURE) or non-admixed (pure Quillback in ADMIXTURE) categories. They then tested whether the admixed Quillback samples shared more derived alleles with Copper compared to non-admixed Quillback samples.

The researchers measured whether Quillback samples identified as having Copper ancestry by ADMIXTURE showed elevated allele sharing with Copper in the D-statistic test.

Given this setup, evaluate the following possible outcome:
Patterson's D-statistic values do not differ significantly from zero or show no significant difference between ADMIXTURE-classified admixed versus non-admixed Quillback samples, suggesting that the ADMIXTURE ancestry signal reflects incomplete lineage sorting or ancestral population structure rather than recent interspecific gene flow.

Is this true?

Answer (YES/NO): NO